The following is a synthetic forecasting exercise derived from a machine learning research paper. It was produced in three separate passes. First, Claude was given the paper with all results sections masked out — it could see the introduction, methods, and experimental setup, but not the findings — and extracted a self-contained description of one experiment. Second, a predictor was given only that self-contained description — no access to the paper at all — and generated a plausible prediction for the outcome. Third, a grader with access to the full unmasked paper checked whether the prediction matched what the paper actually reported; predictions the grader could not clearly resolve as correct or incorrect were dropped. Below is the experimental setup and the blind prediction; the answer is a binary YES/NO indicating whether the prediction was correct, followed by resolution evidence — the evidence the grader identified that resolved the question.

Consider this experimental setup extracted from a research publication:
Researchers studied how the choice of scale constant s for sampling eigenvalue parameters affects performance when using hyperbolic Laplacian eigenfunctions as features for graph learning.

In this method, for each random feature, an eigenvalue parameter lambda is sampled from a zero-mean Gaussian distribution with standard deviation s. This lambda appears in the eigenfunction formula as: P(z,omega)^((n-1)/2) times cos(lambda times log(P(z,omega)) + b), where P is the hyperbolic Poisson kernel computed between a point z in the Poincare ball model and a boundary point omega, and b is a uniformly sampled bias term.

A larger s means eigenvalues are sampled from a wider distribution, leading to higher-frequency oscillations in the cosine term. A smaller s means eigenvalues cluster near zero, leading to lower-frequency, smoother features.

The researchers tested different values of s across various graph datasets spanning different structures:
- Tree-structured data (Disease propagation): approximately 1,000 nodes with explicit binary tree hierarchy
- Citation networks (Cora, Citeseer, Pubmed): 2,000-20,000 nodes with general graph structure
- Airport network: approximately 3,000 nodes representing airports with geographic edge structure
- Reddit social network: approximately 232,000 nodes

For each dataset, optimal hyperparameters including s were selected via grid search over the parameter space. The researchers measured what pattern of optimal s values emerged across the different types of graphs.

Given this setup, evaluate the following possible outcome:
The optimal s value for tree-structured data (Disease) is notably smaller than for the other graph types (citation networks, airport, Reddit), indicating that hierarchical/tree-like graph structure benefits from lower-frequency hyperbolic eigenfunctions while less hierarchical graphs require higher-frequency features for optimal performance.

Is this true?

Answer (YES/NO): NO